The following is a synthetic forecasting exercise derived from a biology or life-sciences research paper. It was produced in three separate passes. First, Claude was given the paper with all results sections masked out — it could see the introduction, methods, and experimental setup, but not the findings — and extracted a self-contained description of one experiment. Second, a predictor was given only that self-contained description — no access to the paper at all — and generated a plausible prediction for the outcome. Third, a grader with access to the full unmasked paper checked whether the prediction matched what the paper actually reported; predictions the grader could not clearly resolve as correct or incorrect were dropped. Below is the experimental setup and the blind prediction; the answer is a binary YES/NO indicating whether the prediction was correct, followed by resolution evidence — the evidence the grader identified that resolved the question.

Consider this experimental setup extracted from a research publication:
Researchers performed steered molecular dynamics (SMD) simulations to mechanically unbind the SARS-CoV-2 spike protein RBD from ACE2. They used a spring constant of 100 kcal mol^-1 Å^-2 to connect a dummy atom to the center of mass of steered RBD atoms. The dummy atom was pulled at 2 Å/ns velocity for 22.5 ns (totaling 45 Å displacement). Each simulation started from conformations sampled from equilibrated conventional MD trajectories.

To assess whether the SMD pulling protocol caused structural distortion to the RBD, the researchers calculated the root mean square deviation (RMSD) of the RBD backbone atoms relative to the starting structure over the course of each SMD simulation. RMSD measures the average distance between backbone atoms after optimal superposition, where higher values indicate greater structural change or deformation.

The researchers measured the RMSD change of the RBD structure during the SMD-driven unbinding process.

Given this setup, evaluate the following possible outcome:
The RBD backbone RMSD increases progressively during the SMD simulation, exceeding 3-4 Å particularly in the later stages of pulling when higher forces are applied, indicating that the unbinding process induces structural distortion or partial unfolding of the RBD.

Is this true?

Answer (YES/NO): NO